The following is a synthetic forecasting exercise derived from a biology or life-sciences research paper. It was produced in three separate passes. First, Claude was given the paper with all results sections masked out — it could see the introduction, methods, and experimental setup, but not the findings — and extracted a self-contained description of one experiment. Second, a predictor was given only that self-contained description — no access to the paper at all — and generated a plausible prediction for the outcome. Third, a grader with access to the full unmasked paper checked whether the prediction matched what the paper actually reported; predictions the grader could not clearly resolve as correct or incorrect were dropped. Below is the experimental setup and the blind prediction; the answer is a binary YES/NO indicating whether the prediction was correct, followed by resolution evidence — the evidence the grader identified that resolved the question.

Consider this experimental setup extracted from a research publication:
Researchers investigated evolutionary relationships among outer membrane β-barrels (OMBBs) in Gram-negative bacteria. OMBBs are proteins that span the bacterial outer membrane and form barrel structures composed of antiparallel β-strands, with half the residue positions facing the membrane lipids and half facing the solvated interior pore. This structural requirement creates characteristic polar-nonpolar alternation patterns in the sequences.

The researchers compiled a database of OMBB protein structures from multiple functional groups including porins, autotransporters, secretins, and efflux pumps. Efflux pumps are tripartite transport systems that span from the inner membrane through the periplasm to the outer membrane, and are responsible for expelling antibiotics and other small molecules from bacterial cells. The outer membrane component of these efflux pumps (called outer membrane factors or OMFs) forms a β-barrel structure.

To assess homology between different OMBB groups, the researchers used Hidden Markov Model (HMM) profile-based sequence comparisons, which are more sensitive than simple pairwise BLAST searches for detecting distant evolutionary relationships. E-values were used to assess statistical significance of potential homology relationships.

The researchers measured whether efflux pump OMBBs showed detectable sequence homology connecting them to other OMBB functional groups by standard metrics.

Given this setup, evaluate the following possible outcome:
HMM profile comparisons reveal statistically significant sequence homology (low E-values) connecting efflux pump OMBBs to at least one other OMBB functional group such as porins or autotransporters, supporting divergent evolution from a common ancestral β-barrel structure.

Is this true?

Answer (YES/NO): NO